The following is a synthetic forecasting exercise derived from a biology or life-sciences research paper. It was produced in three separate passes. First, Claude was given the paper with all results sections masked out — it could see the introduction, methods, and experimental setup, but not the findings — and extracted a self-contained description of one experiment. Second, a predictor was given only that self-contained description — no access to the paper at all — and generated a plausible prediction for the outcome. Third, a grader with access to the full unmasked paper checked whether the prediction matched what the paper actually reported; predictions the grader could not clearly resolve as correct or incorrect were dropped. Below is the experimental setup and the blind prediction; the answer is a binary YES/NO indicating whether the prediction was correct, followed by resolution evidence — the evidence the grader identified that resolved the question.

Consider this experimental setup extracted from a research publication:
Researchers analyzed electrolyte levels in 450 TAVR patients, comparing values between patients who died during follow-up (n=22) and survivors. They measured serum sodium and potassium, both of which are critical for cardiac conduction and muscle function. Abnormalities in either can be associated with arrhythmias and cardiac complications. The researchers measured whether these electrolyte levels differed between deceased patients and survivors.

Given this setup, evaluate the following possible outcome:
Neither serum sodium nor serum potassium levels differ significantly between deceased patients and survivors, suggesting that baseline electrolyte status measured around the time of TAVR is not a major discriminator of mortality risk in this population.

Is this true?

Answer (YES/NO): NO